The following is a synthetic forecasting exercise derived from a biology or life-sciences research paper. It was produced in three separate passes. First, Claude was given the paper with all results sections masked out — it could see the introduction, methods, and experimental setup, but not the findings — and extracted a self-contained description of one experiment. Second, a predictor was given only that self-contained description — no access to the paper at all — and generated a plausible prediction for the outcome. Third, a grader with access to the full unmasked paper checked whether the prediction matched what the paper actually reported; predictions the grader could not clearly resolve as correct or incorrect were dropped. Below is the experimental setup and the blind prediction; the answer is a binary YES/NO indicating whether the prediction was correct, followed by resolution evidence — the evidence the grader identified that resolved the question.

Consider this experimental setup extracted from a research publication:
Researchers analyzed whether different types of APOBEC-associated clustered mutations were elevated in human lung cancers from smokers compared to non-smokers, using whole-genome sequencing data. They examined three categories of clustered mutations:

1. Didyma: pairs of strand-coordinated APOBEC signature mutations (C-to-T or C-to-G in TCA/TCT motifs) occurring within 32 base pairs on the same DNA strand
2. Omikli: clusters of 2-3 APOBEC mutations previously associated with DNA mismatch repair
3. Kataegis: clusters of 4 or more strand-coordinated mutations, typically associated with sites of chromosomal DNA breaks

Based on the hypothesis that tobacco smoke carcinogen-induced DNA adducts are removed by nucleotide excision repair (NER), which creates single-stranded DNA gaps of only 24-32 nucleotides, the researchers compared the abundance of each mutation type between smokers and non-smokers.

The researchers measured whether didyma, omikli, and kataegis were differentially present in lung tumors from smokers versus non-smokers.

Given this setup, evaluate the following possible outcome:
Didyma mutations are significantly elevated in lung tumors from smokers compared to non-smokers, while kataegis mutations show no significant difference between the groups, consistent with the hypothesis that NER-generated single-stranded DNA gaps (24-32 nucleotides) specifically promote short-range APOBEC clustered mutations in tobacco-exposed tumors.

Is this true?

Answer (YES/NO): YES